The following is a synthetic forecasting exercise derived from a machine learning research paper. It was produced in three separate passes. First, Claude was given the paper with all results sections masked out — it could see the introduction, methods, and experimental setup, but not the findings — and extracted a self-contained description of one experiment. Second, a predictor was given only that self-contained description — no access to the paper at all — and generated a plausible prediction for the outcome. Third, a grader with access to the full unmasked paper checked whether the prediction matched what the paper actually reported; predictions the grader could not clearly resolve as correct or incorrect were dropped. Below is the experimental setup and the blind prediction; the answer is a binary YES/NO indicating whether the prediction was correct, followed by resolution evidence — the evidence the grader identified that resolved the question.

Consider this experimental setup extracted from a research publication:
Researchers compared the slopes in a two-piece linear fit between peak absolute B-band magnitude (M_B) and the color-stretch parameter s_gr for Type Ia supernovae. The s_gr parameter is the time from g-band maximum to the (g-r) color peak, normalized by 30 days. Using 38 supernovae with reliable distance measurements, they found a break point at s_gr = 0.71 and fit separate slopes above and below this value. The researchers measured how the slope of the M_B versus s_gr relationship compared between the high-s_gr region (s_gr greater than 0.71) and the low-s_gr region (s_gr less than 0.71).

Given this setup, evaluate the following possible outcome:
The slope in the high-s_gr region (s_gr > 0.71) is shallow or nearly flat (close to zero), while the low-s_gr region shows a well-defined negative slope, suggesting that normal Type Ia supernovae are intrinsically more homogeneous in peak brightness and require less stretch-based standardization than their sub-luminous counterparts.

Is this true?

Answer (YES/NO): NO